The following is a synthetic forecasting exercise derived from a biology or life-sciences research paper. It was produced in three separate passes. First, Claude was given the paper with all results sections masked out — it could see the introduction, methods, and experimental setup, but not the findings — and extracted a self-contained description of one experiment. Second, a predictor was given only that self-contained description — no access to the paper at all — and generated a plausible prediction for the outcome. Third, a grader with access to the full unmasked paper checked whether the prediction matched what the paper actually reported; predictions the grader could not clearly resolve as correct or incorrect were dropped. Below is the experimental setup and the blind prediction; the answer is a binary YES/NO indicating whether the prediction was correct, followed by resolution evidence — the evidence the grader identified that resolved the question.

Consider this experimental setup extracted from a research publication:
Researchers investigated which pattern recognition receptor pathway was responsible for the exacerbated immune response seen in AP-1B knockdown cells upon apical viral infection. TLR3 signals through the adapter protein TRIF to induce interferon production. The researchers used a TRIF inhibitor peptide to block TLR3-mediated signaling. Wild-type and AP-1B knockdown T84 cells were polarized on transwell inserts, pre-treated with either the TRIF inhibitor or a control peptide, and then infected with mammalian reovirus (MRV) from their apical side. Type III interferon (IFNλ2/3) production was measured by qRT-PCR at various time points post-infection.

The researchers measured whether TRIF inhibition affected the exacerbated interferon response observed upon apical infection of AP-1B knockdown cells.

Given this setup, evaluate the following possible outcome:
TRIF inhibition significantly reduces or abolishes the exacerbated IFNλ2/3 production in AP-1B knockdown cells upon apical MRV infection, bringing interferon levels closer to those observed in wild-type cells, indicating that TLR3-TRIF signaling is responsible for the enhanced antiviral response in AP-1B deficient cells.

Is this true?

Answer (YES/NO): YES